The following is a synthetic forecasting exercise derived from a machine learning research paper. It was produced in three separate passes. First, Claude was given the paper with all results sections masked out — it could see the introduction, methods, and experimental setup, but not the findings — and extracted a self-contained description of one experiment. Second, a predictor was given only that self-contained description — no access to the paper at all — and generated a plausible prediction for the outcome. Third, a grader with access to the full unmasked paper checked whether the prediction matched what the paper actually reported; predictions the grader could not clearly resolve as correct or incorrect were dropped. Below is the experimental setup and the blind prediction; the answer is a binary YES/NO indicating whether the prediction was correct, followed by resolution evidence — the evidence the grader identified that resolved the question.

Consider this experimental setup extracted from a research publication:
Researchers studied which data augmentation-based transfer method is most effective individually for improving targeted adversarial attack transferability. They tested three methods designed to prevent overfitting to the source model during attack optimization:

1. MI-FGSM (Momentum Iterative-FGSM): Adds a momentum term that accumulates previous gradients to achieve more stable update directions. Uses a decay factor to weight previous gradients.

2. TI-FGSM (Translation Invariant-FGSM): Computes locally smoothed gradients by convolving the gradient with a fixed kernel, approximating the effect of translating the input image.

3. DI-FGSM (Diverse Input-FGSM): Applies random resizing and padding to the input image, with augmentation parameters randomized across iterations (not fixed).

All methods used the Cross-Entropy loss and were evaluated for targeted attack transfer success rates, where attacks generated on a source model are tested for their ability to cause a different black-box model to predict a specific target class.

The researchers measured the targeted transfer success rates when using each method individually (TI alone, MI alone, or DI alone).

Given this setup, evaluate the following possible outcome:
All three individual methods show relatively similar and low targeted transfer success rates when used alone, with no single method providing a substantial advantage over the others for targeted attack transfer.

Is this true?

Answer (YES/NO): NO